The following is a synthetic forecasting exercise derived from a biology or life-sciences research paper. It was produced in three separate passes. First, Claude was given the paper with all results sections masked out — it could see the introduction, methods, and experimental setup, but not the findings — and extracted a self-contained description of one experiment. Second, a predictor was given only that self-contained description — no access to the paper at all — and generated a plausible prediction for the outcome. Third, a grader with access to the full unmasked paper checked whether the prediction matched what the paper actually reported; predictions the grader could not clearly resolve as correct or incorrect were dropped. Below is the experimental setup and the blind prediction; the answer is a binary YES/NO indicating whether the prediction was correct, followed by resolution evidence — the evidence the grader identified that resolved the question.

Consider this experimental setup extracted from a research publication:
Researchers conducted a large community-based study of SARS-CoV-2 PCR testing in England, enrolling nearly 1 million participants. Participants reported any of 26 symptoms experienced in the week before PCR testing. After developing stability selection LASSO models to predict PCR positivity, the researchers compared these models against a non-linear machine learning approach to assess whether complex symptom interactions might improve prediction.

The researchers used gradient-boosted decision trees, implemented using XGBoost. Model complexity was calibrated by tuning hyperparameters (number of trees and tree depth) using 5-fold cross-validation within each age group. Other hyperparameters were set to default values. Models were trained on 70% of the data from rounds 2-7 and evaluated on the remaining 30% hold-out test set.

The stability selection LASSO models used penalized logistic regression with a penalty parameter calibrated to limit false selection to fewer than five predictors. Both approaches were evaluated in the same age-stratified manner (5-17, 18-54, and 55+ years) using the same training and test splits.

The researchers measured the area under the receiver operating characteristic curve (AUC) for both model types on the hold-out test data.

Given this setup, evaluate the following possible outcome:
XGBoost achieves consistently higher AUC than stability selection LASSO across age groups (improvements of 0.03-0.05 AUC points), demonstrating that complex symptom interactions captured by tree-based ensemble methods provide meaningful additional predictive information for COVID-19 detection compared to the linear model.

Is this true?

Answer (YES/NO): NO